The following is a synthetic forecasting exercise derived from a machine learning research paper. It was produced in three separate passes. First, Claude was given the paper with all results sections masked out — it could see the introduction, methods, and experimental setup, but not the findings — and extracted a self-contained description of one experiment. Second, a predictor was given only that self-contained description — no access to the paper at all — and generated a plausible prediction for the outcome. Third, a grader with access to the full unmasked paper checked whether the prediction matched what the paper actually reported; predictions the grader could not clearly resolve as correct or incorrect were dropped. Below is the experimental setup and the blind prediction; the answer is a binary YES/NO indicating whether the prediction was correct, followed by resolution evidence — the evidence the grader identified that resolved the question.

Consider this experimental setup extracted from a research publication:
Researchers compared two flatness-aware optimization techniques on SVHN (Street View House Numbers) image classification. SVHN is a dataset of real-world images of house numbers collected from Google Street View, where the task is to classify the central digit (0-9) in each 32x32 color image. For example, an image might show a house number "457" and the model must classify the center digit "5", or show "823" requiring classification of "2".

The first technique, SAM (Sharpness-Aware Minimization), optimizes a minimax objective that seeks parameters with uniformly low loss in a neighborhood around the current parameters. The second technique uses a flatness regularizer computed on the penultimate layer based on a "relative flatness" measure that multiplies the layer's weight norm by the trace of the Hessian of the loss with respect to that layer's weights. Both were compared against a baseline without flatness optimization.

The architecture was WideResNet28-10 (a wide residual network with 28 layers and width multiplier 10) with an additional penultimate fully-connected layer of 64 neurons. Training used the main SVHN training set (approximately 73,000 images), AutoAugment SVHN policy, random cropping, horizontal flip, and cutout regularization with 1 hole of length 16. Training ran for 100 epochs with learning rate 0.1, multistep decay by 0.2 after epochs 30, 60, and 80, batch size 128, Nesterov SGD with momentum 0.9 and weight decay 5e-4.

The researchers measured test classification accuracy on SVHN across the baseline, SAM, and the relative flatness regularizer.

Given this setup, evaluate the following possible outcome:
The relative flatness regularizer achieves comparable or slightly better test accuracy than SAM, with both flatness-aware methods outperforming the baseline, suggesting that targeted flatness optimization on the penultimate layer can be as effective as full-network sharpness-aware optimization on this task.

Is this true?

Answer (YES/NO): NO